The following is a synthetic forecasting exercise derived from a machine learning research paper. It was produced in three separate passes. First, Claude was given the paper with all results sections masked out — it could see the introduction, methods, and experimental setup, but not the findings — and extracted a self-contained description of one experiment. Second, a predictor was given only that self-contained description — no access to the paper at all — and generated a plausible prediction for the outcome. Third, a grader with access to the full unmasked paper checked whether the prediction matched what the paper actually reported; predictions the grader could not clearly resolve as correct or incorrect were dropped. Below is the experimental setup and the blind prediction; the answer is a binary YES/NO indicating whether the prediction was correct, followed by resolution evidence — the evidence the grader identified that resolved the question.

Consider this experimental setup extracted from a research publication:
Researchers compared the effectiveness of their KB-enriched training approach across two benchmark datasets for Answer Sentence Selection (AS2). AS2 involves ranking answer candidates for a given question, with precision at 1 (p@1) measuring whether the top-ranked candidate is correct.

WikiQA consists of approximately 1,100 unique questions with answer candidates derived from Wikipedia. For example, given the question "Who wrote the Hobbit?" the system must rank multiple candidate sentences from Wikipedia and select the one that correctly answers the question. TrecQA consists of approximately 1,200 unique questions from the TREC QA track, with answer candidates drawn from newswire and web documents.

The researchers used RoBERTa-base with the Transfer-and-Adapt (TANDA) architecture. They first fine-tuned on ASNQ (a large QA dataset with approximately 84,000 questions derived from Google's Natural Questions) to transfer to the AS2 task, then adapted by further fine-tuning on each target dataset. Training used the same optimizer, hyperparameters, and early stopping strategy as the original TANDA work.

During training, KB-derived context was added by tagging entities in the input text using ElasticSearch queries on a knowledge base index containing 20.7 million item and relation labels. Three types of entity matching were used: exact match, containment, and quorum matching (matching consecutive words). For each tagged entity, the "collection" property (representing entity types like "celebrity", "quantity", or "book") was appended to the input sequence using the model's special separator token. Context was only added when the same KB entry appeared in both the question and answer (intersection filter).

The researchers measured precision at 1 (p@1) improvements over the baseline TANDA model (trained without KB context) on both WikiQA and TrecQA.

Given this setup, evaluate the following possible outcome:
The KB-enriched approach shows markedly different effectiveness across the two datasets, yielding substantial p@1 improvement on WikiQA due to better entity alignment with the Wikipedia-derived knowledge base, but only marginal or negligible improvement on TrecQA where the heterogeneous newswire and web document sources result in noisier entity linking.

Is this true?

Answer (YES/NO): NO